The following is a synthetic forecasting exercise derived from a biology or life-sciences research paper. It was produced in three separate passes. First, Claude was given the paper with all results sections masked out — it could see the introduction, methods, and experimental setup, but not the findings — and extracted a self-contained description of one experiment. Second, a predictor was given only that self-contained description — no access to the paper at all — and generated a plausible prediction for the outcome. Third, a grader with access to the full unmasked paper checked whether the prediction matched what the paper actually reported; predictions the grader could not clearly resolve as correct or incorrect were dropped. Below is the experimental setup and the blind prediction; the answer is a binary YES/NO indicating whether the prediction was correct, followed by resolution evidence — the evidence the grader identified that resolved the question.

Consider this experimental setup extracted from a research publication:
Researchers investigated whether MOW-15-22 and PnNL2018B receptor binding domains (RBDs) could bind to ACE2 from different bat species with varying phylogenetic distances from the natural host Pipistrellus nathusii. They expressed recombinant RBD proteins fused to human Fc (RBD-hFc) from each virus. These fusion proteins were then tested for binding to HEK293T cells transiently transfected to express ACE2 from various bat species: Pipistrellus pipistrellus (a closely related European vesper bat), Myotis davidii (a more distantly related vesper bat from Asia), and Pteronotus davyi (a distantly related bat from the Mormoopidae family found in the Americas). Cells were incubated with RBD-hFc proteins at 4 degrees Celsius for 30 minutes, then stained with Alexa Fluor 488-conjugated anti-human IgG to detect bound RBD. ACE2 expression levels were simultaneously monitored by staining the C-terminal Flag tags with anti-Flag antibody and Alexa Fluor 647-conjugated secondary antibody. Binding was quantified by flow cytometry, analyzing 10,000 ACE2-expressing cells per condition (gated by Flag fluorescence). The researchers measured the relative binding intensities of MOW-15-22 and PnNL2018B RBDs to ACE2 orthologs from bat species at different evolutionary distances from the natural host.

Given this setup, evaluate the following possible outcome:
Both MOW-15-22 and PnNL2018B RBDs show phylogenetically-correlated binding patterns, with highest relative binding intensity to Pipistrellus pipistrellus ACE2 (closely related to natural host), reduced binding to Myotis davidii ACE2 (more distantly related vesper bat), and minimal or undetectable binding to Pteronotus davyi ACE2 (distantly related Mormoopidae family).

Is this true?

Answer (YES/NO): NO